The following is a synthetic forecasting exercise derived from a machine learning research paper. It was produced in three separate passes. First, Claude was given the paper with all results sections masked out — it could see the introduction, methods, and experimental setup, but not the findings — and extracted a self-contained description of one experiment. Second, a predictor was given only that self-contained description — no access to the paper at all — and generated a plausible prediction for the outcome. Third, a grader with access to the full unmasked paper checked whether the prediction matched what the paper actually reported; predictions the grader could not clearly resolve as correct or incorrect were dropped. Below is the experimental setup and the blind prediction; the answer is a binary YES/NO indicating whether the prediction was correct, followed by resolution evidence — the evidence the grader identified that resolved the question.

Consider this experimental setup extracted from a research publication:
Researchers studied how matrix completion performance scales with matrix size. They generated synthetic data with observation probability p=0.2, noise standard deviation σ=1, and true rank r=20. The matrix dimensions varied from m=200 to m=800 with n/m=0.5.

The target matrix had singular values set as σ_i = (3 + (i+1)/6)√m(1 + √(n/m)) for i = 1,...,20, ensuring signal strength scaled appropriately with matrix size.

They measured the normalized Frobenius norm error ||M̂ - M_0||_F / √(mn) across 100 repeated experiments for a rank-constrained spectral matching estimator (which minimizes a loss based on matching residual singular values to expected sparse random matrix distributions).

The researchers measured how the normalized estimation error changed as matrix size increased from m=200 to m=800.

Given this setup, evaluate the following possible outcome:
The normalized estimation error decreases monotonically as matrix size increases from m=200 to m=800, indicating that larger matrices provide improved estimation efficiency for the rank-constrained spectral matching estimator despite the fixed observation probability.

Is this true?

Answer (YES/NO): YES